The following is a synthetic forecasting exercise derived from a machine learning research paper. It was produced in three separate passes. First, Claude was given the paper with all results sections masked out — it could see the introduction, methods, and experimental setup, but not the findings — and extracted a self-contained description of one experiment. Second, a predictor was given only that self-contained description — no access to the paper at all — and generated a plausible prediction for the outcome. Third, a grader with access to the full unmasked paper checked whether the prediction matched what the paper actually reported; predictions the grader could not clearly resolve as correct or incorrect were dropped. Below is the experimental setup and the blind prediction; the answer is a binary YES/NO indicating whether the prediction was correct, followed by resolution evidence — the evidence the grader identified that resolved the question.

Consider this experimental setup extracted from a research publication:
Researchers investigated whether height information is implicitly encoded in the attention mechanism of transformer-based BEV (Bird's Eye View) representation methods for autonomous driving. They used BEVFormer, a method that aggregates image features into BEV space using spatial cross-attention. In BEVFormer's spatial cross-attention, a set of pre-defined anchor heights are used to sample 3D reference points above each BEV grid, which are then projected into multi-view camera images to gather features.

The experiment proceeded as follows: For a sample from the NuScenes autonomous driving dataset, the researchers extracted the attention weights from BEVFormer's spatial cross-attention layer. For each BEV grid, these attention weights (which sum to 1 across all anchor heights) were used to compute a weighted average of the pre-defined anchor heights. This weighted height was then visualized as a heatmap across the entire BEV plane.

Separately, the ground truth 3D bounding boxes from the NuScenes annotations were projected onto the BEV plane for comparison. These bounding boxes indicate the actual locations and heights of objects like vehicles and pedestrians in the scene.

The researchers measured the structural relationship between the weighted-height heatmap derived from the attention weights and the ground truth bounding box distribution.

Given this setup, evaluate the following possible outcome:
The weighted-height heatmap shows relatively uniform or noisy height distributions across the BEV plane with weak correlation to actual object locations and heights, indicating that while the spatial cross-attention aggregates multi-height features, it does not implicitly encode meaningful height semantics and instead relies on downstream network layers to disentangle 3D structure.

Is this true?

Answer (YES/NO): NO